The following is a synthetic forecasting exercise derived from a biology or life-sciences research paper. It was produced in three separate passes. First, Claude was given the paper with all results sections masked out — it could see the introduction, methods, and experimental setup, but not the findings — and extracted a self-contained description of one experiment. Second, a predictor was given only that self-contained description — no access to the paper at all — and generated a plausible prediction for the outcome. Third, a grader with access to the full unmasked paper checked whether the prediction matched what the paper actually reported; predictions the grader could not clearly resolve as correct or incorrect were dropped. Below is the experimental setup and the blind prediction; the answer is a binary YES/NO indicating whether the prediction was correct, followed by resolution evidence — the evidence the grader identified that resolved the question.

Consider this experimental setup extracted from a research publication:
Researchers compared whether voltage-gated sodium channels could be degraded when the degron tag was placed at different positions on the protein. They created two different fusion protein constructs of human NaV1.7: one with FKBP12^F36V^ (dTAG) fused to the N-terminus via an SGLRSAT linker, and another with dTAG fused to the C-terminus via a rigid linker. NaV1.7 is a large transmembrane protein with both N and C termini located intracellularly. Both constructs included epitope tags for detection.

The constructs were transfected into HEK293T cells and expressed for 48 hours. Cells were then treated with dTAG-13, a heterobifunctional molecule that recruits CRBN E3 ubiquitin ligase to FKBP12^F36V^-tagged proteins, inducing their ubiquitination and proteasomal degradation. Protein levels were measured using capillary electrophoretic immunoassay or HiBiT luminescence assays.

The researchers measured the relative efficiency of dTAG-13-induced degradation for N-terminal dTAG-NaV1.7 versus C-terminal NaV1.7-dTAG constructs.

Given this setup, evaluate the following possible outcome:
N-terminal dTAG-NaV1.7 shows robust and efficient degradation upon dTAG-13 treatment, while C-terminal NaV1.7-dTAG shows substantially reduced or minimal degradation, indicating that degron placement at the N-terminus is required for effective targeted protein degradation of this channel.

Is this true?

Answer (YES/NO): NO